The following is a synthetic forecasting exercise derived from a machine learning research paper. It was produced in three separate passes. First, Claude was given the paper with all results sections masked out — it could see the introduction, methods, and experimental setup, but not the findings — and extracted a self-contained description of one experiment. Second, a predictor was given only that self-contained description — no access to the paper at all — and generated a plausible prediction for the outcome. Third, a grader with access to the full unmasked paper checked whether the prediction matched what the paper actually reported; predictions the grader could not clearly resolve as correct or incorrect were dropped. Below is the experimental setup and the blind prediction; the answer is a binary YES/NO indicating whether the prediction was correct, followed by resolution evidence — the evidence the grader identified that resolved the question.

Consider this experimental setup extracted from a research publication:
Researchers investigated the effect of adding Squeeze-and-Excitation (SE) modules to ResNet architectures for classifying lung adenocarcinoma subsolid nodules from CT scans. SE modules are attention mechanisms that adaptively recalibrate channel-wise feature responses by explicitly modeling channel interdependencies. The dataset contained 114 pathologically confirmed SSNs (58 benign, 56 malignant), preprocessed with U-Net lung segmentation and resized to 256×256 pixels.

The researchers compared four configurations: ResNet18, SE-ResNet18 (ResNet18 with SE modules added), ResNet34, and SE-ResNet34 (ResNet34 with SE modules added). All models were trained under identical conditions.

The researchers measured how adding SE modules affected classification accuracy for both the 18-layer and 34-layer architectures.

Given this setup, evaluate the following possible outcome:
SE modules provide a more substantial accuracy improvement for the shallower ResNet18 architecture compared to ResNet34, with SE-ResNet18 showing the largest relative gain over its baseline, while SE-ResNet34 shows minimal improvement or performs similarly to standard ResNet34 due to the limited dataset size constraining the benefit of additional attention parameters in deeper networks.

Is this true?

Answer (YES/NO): NO